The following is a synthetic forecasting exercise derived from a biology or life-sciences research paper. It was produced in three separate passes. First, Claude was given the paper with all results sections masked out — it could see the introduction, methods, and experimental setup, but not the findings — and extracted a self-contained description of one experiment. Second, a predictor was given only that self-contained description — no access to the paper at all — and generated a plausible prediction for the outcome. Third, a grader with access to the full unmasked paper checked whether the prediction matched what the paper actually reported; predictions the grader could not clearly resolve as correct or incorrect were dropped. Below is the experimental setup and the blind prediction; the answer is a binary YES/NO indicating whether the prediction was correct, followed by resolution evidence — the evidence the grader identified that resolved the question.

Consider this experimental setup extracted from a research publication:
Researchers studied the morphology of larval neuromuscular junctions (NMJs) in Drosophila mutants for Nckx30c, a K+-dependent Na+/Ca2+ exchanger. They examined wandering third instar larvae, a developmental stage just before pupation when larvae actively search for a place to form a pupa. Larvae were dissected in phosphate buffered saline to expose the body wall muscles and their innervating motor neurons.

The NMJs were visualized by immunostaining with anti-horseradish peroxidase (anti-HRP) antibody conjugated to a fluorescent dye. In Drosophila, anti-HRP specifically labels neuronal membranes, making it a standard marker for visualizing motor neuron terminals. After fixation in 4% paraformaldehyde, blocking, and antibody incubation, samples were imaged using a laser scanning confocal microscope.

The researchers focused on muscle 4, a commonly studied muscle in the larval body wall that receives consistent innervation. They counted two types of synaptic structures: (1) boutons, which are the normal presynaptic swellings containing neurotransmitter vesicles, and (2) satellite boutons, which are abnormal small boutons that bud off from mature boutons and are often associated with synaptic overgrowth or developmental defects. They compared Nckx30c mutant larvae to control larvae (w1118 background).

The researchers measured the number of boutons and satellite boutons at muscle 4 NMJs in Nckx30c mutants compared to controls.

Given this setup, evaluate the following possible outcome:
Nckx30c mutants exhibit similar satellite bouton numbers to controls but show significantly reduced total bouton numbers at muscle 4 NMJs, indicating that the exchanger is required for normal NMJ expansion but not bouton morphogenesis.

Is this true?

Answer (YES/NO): NO